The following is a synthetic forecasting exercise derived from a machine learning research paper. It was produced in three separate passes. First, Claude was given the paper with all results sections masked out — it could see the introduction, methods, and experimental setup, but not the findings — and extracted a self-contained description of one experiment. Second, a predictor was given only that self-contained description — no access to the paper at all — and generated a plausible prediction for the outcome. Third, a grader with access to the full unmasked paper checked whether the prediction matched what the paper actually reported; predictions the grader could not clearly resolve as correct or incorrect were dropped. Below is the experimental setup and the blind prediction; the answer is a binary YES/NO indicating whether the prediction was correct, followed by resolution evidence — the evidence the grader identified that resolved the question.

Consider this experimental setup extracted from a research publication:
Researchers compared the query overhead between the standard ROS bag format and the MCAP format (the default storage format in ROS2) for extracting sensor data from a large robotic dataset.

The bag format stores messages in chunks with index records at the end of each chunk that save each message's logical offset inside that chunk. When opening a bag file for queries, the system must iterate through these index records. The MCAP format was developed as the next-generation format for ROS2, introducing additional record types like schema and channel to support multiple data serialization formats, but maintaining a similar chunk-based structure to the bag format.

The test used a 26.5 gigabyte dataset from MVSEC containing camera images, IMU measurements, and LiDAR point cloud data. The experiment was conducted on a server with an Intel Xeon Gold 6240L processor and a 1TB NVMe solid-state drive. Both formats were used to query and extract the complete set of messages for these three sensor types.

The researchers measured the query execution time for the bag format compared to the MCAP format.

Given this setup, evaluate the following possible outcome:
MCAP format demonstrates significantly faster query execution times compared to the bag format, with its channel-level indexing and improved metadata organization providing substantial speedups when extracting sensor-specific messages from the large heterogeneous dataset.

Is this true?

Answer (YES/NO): NO